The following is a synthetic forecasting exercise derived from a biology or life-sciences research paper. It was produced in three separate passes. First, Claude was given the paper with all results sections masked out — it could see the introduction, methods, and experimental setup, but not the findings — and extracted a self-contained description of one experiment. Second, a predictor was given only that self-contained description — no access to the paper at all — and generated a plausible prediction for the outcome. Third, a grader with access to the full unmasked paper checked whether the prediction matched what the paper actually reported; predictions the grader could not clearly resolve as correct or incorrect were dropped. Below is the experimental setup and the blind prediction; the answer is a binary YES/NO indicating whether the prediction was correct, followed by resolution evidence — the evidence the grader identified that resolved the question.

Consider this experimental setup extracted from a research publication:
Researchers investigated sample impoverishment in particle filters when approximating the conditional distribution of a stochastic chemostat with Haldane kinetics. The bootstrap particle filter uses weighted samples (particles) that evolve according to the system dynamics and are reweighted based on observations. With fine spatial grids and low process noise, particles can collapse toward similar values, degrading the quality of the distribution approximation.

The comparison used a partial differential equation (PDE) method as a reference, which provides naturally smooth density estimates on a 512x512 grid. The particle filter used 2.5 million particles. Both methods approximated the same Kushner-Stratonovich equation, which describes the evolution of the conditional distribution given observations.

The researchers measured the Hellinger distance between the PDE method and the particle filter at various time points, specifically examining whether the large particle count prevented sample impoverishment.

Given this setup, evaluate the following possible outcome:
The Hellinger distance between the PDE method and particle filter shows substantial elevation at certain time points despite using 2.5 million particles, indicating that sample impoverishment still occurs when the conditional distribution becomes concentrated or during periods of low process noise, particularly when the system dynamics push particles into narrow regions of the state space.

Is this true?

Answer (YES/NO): YES